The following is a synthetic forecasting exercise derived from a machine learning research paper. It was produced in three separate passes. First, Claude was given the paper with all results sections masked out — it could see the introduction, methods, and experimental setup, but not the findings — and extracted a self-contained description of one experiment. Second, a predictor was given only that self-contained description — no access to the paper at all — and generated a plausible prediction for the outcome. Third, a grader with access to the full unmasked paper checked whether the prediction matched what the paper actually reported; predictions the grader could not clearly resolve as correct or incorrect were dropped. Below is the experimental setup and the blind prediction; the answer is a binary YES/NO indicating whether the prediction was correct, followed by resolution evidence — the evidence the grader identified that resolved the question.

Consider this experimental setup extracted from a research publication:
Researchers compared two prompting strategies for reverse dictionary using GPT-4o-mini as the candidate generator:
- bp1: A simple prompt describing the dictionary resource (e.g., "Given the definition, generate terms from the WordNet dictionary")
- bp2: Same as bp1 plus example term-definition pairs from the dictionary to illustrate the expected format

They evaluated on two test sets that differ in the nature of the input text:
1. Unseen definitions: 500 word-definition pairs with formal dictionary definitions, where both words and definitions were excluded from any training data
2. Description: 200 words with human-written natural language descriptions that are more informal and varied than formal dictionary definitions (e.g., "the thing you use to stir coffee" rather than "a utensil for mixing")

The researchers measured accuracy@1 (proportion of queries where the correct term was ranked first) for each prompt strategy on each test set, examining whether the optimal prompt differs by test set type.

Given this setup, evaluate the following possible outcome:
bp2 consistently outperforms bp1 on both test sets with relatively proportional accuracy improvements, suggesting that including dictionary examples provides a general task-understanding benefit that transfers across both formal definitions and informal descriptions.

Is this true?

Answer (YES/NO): NO